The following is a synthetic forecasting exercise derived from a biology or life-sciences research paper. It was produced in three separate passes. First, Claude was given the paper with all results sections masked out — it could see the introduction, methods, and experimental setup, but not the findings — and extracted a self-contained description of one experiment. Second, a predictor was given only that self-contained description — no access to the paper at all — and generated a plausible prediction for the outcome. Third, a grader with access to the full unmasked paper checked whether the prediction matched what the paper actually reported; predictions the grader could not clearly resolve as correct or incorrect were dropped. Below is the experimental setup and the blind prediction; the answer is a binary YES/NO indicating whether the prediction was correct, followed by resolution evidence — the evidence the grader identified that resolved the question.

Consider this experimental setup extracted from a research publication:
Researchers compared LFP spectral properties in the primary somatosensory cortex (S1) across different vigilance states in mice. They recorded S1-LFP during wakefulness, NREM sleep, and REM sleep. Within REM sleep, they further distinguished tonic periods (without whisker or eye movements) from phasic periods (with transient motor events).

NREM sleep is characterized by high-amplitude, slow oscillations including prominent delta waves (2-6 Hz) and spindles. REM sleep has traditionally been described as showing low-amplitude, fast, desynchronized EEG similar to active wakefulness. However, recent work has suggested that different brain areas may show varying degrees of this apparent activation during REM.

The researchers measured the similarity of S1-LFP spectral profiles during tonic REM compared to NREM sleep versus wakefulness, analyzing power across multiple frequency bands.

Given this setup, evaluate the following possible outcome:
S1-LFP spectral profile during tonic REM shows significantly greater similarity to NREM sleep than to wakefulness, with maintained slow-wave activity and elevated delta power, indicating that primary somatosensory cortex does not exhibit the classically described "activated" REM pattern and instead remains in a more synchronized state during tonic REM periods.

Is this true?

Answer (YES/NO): YES